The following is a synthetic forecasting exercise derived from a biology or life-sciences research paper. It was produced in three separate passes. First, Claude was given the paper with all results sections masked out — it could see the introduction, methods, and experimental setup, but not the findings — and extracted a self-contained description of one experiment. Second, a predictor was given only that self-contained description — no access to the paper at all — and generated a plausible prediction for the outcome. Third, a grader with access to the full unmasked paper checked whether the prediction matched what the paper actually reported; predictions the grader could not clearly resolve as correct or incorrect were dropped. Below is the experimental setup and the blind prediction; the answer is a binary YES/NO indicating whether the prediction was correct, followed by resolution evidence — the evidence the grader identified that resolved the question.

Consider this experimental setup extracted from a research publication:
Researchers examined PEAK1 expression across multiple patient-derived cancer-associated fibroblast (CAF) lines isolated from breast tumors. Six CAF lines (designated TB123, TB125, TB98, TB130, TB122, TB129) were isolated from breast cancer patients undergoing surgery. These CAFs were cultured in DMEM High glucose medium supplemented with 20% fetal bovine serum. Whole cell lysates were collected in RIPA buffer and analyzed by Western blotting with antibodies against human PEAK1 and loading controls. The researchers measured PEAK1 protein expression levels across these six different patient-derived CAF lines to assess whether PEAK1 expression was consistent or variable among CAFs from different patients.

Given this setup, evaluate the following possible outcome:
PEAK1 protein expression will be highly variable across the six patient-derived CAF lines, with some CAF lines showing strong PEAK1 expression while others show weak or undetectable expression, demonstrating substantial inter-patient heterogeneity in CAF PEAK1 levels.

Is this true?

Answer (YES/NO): NO